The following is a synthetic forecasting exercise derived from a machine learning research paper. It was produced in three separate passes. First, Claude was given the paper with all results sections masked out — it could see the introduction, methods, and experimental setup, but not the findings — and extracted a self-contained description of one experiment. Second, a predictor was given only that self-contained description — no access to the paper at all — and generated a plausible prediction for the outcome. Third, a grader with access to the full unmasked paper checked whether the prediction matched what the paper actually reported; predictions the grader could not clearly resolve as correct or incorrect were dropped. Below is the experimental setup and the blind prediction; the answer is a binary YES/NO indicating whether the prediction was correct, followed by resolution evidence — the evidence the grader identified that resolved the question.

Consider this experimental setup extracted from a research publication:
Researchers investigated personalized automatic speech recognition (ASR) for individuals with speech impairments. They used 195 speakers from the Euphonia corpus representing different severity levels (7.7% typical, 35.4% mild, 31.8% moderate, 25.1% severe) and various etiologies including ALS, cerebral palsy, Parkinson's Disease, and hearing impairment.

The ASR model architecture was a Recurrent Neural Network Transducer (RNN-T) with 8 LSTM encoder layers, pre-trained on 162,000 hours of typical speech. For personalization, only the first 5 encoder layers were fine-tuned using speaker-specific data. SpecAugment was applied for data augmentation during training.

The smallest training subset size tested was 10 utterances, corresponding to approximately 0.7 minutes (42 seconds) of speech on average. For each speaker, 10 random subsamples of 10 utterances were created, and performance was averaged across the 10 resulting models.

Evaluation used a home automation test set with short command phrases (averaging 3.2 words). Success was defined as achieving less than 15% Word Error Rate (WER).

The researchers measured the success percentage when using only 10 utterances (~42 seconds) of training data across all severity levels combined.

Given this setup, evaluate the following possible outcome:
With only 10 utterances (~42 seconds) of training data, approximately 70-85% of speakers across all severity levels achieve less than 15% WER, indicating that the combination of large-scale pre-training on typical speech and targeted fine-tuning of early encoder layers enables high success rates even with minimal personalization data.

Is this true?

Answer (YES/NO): NO